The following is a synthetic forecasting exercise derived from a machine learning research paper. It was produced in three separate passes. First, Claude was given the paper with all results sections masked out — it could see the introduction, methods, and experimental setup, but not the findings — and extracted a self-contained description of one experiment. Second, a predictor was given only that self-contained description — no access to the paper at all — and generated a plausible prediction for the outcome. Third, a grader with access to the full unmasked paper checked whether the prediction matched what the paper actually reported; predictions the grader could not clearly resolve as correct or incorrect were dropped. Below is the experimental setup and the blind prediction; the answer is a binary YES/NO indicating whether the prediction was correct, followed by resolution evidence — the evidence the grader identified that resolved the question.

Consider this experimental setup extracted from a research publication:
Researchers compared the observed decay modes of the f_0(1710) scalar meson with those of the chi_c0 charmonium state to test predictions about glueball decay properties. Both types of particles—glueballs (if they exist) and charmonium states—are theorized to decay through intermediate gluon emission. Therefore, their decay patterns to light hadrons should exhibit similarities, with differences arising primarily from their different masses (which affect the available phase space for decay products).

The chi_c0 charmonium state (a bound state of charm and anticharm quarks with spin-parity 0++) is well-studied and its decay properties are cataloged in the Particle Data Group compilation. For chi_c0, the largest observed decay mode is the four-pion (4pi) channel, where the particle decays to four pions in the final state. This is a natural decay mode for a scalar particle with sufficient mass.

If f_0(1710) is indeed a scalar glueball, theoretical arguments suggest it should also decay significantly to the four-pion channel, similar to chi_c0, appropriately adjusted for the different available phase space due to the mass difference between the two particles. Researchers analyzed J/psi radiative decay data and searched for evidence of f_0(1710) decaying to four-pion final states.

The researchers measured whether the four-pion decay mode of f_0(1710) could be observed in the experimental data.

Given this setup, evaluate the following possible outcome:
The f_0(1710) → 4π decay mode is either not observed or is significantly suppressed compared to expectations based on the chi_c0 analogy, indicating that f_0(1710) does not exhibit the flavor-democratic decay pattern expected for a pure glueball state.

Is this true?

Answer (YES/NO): YES